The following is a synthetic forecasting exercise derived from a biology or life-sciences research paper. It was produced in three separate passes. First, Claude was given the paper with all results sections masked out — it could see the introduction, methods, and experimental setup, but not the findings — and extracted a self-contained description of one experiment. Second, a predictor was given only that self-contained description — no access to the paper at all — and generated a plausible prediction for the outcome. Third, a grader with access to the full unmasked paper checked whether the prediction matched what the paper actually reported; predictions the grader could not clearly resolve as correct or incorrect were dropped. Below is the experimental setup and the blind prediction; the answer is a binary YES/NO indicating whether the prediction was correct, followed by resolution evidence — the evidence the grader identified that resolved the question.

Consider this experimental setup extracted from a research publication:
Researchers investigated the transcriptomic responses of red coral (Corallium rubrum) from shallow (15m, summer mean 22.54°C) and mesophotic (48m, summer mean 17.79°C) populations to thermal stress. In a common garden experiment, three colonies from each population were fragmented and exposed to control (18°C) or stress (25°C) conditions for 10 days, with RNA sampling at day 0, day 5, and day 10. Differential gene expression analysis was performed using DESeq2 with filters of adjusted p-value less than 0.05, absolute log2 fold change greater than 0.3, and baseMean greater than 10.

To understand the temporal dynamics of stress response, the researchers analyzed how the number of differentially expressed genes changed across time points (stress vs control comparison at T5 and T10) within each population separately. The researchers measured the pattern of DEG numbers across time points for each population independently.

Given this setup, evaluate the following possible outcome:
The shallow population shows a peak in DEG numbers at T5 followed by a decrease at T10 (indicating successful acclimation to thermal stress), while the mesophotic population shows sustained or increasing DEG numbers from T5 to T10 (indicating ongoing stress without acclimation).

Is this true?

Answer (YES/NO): NO